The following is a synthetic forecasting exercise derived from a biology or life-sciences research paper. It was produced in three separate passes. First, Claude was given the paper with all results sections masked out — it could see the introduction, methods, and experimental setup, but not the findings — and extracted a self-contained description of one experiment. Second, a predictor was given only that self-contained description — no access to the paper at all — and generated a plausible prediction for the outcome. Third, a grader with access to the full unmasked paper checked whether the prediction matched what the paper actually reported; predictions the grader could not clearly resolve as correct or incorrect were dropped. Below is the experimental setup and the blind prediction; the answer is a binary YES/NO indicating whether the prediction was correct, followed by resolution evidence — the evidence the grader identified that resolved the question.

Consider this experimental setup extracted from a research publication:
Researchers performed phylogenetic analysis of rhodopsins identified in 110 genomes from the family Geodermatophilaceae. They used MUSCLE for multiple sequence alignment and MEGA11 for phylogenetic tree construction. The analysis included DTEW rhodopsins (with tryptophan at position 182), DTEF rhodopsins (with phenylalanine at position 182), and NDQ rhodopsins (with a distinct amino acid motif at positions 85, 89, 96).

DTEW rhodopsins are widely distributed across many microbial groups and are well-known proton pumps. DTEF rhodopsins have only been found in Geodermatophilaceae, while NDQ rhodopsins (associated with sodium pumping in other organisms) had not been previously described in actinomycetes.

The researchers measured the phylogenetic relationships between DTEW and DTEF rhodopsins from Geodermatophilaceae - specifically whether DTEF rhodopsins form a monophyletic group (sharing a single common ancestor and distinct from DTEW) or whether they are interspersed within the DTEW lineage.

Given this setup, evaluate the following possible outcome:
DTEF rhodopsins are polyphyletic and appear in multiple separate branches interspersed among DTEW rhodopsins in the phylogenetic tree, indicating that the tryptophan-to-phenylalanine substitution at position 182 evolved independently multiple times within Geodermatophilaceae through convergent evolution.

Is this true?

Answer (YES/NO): NO